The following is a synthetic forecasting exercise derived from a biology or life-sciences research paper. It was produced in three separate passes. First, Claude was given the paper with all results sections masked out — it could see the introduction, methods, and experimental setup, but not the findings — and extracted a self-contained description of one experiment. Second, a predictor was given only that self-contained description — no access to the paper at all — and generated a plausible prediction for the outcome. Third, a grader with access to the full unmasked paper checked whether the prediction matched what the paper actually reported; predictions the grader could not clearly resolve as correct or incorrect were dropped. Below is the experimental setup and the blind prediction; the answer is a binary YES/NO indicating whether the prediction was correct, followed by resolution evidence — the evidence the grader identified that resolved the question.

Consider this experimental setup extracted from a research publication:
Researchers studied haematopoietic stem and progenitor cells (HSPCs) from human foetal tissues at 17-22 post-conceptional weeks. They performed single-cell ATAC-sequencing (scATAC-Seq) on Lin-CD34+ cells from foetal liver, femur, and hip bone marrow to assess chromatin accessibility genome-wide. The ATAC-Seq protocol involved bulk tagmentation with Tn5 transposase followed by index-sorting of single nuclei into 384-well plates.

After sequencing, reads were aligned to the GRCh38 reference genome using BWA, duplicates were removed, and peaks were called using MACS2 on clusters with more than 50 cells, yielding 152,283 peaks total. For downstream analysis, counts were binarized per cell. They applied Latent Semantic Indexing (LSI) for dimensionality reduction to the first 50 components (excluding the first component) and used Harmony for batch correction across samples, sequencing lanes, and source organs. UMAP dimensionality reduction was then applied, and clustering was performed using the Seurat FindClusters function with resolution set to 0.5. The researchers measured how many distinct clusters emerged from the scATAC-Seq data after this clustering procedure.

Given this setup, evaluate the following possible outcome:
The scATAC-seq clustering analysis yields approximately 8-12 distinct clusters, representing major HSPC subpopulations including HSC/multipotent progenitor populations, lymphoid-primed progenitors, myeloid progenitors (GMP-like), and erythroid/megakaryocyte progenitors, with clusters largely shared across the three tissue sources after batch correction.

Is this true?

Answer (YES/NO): NO